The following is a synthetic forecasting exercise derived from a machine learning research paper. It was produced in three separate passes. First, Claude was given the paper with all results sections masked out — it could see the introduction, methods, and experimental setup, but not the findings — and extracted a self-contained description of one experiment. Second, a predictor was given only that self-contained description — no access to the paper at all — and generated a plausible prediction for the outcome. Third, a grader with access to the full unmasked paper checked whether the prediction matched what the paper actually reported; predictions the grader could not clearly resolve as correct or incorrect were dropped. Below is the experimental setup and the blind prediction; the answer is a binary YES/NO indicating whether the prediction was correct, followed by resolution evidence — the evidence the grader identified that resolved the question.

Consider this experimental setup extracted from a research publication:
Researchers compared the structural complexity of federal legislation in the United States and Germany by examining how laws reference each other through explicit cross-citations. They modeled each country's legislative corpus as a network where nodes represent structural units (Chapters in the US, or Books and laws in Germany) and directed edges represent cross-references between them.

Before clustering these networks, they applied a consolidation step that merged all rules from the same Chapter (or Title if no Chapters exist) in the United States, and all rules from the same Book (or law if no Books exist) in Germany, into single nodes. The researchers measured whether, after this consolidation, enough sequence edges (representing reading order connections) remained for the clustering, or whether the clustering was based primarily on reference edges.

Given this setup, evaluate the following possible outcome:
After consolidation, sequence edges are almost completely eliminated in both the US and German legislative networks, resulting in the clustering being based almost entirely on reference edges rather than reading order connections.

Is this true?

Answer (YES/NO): YES